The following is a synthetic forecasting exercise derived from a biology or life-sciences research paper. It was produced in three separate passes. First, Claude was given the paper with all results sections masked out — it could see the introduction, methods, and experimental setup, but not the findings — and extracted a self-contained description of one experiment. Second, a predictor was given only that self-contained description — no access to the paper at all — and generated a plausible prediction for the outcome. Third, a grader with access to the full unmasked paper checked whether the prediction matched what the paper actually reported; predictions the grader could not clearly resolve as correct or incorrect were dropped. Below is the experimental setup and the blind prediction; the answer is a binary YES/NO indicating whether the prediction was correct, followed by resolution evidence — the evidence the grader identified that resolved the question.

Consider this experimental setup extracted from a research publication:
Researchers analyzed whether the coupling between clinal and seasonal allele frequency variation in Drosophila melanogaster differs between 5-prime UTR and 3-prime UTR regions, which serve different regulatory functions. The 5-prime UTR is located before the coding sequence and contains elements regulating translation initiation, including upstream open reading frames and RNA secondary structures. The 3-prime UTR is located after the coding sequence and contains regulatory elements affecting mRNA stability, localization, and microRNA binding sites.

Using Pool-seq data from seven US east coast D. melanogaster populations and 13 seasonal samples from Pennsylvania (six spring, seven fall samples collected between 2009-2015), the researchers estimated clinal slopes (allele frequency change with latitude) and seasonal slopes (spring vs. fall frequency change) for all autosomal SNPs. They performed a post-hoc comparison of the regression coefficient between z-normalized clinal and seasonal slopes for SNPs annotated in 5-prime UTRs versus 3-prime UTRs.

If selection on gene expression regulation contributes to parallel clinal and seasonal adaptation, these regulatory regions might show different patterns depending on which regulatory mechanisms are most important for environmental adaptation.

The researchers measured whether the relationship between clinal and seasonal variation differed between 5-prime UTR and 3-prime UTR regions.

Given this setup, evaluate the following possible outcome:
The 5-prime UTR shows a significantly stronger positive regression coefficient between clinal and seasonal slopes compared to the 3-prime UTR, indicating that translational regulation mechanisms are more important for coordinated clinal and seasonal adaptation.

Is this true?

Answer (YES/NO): NO